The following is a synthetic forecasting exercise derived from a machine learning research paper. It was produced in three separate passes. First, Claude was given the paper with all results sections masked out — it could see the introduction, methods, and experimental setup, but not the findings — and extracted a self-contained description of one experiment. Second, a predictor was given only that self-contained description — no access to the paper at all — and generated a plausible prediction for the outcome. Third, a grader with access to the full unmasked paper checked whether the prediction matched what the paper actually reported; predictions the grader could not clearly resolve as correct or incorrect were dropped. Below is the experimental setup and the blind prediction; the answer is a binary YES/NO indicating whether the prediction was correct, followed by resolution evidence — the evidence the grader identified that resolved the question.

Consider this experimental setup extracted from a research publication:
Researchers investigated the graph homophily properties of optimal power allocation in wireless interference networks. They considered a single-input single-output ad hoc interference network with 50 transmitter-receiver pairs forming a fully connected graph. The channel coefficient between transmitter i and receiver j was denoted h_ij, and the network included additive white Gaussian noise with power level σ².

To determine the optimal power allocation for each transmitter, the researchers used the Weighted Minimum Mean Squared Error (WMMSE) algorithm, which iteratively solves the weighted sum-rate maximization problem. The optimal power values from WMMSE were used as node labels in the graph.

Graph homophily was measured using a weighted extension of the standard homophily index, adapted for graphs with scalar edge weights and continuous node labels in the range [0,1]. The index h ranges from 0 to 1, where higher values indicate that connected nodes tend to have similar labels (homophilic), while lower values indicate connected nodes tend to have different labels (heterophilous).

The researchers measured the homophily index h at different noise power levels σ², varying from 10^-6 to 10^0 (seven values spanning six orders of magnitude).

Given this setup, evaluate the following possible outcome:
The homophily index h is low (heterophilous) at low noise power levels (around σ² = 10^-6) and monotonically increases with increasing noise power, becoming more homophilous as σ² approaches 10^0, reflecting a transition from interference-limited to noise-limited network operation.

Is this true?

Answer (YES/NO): YES